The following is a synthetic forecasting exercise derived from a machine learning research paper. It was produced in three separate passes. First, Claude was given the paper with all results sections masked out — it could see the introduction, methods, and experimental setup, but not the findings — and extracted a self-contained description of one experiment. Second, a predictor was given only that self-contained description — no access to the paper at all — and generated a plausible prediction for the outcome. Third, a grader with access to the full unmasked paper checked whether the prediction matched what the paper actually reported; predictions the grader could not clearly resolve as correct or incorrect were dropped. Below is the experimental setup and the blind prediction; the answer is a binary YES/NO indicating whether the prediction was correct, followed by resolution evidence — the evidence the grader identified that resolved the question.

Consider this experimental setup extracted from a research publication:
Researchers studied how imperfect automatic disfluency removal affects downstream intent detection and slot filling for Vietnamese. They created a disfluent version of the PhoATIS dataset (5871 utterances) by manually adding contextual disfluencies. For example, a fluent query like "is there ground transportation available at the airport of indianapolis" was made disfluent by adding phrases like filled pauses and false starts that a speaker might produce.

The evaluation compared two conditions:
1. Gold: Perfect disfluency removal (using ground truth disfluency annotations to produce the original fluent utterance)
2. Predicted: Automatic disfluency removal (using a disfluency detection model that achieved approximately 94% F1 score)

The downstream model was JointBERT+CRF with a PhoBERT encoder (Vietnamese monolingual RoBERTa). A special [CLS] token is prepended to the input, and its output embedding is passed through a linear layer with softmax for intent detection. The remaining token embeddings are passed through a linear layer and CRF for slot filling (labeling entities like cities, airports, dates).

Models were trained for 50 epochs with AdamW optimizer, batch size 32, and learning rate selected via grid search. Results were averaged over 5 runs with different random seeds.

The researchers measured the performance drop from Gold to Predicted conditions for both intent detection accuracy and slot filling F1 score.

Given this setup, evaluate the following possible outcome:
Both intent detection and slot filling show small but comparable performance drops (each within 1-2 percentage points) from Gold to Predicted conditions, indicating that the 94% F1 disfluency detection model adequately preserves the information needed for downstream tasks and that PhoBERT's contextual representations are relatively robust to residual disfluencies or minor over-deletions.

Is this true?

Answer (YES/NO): NO